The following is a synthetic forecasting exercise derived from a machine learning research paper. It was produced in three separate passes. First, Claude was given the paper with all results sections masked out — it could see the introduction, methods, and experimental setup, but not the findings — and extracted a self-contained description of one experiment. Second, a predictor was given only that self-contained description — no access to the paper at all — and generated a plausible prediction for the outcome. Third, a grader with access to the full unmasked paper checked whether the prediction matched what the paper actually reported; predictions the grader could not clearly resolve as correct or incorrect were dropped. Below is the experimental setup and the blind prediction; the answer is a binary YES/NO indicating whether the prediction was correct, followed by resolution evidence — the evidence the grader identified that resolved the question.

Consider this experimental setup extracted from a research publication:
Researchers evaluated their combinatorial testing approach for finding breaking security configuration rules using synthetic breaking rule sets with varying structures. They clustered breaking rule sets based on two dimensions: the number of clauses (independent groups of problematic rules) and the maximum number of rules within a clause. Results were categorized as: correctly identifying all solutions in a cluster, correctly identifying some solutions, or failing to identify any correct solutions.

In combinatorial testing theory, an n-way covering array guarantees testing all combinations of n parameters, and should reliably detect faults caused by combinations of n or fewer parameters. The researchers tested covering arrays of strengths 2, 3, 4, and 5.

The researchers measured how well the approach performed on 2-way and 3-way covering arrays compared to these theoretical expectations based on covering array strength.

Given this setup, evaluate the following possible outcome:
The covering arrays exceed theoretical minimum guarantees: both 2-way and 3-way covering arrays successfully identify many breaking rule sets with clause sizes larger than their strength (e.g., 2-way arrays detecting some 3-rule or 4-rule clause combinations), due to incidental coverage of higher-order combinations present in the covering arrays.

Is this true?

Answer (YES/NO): NO